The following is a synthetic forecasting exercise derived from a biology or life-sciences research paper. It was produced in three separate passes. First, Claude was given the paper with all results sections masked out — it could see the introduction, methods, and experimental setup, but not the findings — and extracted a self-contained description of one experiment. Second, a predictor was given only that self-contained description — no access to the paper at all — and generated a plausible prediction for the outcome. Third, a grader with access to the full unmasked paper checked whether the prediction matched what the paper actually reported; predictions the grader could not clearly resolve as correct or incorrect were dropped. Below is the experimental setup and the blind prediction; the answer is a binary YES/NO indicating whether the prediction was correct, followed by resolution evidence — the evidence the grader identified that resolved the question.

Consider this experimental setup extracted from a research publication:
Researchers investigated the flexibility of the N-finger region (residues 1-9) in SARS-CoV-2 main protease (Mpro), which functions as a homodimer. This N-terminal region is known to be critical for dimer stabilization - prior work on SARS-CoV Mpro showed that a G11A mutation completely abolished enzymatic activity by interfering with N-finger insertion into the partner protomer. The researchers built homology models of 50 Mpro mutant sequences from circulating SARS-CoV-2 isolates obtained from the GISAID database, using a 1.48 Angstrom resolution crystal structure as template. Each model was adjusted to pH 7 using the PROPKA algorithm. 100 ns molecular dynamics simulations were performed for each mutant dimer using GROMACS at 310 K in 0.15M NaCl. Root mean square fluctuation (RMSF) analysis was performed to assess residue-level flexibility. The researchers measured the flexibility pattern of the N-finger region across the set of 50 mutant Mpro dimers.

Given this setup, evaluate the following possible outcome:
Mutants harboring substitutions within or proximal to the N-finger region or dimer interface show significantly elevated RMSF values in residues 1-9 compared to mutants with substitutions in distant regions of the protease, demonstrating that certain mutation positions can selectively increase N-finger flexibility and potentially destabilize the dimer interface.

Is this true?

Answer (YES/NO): NO